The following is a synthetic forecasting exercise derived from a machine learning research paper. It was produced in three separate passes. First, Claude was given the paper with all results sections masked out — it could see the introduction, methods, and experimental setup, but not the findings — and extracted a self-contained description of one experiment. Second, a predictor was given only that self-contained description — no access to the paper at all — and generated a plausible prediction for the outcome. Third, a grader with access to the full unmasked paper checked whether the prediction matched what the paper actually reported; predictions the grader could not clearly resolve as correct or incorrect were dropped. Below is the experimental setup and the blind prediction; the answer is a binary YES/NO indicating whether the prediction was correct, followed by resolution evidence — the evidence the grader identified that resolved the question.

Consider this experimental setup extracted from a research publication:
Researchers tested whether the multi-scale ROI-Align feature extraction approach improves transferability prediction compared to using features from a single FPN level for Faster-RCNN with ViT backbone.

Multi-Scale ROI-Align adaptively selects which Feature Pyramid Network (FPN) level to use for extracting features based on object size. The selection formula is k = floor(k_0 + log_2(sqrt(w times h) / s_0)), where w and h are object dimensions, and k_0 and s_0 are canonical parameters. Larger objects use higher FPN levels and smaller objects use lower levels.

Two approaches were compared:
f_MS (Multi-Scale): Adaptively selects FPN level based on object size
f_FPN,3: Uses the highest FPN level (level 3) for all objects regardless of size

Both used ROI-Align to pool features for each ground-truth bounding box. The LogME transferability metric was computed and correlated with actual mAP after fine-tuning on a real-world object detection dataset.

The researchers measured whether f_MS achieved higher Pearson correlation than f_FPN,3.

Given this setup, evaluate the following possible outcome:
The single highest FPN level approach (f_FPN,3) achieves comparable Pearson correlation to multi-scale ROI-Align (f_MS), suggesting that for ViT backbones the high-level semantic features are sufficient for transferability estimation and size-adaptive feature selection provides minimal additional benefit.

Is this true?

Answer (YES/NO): YES